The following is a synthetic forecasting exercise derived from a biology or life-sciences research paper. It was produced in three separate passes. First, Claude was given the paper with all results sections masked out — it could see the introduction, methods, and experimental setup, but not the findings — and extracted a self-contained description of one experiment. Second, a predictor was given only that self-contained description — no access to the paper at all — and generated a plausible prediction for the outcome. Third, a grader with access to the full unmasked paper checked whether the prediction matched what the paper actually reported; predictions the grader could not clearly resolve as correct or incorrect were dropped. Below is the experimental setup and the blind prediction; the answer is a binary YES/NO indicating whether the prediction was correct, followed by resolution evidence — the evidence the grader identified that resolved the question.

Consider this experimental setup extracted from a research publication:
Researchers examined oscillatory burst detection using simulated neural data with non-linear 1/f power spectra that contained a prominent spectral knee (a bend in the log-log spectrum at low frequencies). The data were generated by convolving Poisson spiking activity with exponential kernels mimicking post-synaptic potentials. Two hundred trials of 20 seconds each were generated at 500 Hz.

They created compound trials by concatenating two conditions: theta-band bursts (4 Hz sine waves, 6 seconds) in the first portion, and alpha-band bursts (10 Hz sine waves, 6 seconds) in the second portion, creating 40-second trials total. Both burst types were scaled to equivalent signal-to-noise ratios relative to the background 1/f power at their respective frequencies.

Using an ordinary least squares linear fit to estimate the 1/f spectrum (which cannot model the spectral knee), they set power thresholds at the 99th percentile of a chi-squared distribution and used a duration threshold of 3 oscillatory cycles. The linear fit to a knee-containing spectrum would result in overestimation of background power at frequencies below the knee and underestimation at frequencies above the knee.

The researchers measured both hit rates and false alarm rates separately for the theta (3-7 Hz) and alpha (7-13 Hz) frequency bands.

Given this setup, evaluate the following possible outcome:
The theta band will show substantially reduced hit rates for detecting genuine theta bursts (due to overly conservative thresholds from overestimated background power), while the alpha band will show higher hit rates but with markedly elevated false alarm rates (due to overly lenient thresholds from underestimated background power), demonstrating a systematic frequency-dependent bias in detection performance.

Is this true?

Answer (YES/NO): YES